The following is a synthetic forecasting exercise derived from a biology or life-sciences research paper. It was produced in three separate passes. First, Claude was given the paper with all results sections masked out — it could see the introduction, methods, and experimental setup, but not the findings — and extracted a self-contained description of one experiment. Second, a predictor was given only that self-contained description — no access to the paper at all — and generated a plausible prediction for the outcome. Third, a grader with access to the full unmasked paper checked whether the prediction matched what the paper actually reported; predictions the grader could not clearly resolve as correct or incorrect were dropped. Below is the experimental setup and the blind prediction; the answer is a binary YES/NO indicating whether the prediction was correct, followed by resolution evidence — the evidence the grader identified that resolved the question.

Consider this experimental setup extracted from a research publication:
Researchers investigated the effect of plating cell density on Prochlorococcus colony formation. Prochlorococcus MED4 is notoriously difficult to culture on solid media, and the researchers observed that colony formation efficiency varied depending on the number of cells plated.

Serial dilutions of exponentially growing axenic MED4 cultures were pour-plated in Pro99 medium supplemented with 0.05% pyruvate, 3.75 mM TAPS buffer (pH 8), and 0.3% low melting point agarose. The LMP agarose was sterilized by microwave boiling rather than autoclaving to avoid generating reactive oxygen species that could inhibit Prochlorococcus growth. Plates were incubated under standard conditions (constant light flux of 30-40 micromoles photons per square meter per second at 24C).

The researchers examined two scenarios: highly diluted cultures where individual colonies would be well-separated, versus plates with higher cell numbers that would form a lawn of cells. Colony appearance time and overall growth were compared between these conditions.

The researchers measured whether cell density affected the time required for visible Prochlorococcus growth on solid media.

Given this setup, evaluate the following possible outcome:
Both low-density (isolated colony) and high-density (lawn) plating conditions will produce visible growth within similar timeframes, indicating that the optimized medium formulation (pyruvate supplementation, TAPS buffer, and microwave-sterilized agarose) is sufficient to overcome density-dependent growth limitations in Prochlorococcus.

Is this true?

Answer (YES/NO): NO